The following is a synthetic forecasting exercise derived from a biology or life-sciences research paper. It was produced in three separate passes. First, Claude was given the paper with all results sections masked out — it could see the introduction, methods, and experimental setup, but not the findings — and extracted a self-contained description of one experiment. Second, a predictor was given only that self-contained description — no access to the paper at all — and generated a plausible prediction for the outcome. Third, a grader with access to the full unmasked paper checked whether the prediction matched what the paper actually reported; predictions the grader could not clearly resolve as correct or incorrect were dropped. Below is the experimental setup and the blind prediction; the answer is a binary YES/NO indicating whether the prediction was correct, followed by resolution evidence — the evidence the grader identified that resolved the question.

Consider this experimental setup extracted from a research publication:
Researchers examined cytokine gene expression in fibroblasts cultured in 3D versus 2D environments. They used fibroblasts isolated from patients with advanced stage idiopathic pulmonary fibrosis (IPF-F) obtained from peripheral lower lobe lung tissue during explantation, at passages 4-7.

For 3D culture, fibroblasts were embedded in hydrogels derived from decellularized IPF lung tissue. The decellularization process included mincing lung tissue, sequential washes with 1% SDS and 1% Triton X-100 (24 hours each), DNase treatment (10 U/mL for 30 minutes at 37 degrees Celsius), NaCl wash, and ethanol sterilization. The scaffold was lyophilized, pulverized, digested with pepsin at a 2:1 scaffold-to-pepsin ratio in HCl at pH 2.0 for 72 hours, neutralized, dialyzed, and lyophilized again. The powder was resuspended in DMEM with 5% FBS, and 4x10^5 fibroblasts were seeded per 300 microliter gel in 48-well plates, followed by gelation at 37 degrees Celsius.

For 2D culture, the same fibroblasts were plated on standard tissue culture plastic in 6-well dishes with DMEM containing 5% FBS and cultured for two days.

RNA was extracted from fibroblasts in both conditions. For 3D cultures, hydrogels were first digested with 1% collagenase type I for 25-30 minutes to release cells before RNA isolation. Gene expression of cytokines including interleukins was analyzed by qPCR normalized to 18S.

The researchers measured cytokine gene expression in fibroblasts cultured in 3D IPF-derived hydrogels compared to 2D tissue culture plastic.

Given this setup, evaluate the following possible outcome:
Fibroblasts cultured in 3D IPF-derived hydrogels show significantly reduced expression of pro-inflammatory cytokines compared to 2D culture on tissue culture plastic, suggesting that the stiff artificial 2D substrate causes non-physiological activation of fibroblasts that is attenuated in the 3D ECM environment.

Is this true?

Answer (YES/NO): NO